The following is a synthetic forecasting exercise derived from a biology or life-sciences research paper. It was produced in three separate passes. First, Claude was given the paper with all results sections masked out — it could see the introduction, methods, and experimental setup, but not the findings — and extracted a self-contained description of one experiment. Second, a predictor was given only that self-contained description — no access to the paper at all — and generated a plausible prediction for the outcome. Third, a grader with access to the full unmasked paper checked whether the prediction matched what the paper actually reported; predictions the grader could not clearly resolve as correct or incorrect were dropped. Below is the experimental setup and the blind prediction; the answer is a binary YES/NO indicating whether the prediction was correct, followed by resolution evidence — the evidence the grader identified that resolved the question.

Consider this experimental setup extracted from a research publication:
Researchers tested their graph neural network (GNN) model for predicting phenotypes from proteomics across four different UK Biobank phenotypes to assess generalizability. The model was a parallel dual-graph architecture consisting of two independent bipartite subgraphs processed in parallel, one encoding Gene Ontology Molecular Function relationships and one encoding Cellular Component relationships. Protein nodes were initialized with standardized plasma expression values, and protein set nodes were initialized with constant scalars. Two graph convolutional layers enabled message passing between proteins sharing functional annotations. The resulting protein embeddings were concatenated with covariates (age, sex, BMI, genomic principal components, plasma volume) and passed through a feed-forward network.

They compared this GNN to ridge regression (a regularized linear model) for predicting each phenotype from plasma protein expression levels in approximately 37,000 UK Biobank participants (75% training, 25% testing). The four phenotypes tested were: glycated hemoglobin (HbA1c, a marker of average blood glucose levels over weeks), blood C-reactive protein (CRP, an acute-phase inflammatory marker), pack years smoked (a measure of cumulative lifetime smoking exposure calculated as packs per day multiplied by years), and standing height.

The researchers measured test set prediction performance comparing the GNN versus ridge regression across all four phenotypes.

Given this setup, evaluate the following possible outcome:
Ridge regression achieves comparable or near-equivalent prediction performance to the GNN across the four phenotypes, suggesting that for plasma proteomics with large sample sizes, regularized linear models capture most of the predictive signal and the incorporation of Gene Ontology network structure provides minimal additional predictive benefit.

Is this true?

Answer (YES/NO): NO